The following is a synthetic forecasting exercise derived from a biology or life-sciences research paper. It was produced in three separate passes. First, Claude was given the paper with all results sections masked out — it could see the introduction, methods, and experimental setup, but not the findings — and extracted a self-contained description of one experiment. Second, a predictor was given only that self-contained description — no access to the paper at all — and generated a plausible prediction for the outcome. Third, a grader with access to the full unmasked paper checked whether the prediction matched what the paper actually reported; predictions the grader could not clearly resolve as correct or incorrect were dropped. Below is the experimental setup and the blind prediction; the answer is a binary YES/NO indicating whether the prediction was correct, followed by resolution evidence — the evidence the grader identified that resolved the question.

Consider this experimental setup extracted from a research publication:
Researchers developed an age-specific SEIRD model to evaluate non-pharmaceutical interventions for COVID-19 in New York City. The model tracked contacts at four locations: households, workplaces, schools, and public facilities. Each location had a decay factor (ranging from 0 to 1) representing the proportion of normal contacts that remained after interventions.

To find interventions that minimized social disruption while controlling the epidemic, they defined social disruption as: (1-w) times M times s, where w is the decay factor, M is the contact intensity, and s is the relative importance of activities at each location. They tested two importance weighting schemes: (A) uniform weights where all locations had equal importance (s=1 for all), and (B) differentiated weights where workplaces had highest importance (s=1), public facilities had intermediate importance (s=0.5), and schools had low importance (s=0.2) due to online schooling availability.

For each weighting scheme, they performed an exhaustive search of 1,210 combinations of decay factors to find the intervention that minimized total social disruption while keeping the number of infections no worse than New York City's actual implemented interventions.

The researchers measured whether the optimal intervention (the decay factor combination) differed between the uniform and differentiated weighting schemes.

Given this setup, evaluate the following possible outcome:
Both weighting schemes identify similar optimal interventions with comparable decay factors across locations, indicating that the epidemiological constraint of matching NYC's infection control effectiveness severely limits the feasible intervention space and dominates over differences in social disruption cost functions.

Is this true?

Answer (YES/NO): YES